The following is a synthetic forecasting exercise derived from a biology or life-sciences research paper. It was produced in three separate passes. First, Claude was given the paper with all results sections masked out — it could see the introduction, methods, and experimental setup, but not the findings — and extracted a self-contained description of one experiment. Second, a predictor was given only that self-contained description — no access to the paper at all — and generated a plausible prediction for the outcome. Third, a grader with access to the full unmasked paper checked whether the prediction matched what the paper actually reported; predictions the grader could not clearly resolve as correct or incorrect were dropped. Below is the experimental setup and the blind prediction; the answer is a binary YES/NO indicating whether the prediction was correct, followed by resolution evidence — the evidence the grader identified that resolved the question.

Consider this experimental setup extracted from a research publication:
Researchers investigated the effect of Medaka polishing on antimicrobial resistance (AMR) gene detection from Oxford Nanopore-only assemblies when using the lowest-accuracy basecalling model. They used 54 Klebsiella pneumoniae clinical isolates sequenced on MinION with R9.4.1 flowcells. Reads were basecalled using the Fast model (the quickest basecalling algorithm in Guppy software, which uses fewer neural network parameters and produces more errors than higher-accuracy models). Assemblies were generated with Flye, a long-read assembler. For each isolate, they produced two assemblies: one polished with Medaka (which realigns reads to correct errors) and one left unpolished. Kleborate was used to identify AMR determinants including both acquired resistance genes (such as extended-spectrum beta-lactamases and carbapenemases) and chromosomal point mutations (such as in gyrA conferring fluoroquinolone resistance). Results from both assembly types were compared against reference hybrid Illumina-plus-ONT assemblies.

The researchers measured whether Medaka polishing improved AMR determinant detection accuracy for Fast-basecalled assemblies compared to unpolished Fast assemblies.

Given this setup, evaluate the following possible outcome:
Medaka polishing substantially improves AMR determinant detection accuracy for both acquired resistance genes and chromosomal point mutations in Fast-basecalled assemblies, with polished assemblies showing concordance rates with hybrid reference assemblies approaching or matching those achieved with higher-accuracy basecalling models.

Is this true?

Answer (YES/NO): NO